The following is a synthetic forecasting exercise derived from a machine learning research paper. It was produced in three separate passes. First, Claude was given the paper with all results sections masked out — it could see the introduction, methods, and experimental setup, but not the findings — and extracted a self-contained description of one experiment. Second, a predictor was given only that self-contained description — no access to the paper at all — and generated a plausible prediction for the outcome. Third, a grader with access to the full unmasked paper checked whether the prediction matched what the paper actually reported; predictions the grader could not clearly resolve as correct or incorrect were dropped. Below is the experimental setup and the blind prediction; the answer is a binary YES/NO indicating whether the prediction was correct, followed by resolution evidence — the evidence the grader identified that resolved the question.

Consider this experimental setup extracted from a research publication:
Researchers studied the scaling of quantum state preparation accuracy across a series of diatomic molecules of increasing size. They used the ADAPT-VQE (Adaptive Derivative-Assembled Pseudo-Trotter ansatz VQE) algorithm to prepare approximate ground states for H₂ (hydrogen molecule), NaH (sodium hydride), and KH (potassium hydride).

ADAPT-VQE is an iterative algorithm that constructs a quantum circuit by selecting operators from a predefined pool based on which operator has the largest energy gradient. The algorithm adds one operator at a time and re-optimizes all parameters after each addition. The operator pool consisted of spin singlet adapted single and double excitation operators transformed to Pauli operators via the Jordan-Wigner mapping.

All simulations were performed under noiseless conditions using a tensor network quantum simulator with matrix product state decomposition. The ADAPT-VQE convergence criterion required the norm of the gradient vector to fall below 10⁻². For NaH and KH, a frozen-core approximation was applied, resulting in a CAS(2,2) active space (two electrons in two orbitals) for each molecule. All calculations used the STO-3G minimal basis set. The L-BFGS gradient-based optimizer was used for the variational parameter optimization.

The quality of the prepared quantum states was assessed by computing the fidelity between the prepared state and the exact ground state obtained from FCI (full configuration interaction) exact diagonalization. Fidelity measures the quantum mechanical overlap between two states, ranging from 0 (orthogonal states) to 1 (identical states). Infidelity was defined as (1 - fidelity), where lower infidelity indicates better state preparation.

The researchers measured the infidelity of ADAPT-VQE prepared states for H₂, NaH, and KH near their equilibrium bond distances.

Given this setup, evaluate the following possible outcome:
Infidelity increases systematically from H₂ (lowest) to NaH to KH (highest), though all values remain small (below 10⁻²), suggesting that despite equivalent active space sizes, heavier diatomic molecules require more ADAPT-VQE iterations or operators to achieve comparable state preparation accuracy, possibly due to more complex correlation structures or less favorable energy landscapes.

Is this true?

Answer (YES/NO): YES